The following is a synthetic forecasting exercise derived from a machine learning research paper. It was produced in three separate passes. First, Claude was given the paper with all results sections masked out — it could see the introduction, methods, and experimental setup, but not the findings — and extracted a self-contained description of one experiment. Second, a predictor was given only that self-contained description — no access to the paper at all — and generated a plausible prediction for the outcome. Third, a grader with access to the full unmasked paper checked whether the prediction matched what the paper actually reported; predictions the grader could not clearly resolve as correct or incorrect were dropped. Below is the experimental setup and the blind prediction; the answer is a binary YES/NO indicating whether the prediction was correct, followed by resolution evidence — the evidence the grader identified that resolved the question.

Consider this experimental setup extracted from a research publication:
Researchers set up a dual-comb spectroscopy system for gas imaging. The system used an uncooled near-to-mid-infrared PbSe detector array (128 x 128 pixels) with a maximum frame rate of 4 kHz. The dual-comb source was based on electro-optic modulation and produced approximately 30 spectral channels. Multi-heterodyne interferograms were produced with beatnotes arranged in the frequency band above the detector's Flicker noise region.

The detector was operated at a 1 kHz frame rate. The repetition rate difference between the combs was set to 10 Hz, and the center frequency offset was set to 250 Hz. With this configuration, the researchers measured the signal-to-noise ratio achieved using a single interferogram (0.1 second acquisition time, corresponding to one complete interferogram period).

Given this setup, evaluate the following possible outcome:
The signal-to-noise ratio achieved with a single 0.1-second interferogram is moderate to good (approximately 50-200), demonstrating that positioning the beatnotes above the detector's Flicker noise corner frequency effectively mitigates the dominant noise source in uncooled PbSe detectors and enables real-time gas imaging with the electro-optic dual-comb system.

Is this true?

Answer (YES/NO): NO